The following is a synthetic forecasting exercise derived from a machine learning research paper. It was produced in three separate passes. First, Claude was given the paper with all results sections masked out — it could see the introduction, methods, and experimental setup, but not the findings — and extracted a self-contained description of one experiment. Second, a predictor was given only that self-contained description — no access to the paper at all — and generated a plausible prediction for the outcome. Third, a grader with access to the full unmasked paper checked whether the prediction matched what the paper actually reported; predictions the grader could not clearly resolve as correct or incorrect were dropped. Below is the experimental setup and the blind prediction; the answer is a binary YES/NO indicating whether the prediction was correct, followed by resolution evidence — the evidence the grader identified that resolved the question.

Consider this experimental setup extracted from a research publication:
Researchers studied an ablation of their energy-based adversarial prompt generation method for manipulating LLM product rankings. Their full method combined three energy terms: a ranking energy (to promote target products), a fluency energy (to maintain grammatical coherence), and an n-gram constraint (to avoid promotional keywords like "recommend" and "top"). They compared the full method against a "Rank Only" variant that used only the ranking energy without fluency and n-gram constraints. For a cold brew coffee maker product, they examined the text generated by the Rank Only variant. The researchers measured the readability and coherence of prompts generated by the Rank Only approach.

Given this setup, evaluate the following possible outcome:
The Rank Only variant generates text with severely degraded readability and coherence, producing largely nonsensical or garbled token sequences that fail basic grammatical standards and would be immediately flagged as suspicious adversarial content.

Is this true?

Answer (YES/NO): NO